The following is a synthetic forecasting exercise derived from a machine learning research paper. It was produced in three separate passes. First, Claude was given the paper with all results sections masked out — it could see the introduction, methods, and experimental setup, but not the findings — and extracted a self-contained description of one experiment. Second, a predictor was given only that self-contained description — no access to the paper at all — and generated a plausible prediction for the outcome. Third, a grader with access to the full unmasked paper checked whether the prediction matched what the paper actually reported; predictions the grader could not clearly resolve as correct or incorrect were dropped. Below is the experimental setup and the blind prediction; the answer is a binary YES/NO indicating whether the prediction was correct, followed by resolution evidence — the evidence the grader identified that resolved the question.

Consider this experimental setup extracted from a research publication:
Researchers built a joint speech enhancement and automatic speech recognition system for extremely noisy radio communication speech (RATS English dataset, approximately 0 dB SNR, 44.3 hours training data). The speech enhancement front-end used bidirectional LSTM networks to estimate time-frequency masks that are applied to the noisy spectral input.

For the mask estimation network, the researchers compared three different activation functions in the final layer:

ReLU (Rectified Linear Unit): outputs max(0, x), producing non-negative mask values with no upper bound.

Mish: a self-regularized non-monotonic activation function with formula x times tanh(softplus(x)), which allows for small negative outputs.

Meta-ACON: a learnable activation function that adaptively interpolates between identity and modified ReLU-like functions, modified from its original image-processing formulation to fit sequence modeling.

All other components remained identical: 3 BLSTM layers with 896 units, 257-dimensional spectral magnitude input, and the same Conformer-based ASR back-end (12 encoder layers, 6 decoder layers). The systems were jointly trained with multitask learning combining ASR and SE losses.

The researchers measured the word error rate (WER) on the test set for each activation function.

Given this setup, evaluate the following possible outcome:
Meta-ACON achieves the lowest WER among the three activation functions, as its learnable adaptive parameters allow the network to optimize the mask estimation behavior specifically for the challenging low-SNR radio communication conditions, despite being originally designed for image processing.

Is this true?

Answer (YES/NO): NO